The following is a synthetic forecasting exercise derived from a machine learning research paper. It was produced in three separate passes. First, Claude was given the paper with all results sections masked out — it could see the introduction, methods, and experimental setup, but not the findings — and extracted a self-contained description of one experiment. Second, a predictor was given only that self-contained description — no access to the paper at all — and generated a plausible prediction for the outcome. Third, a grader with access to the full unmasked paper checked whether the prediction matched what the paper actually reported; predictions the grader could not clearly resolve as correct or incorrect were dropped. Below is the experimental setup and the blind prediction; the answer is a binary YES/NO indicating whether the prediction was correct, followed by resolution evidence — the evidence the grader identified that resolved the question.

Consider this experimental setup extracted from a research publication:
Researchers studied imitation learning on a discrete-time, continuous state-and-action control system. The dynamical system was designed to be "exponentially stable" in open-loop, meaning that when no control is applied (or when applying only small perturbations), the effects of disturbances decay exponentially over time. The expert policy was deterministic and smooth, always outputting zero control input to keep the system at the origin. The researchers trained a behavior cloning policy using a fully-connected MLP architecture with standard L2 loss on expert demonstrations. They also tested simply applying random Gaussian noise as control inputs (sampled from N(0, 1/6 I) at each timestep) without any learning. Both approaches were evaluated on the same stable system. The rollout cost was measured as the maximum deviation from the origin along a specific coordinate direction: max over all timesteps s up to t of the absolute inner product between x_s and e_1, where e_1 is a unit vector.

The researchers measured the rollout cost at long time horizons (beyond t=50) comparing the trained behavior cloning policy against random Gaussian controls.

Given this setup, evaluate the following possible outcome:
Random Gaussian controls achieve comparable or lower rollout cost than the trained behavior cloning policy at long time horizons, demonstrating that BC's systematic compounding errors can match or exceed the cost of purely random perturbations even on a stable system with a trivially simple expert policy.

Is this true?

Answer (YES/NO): YES